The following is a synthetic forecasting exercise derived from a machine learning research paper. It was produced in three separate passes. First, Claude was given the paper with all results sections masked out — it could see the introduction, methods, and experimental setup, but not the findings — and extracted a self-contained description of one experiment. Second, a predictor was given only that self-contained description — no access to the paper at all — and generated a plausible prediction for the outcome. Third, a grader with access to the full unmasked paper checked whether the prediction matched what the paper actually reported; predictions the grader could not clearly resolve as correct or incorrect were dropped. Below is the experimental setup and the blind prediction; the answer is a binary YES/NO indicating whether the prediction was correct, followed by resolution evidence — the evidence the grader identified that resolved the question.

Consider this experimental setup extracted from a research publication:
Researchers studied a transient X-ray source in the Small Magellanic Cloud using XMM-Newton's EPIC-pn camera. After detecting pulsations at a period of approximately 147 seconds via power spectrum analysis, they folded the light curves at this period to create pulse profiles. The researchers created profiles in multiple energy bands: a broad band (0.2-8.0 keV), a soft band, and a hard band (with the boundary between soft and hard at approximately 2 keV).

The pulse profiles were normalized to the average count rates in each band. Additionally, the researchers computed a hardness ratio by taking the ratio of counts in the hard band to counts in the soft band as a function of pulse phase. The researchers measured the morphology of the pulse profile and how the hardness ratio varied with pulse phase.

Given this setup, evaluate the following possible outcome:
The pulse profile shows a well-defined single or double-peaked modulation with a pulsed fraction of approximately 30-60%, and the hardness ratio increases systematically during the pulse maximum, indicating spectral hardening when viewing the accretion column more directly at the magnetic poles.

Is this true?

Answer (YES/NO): YES